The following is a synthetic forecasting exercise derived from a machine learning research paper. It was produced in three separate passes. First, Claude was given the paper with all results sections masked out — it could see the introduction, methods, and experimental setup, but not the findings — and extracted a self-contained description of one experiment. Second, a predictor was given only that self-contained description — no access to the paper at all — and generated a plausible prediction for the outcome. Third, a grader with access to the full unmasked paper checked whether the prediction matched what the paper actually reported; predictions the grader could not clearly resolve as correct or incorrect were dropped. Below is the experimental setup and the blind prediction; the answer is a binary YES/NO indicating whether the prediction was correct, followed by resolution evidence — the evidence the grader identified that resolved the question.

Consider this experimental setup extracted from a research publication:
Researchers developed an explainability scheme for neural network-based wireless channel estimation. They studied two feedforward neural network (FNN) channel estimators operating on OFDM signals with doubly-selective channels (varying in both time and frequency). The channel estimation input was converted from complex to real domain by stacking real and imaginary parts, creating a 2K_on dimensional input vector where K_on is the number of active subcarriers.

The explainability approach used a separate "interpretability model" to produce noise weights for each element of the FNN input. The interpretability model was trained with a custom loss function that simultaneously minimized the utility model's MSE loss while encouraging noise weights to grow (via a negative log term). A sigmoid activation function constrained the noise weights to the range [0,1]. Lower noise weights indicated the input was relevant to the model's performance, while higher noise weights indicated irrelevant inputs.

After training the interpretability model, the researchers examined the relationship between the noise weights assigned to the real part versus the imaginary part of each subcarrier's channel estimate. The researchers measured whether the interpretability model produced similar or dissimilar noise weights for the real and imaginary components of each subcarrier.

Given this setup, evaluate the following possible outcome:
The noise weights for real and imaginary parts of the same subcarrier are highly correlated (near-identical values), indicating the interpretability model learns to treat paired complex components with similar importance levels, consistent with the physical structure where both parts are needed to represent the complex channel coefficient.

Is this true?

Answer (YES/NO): YES